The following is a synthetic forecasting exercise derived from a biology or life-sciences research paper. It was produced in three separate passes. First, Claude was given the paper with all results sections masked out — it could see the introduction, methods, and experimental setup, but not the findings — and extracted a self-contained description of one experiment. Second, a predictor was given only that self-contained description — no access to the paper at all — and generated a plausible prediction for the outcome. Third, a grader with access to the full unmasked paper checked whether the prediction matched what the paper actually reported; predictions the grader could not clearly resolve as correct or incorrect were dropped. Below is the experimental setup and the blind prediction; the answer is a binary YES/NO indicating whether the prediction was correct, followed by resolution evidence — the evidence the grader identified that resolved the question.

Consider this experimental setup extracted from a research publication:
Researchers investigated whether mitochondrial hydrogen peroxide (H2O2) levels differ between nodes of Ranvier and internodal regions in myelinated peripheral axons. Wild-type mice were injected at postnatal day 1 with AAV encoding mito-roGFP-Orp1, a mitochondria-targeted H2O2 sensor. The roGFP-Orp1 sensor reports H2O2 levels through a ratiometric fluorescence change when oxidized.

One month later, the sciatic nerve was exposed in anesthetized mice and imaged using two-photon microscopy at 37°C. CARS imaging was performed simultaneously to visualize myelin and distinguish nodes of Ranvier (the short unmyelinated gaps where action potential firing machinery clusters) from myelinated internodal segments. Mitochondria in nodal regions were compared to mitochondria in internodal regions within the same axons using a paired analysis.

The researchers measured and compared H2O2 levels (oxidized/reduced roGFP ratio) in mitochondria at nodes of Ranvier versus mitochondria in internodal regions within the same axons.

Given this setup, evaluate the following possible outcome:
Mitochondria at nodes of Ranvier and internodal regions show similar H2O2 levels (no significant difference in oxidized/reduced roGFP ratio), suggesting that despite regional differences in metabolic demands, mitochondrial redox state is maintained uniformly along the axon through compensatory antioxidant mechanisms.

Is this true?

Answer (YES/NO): NO